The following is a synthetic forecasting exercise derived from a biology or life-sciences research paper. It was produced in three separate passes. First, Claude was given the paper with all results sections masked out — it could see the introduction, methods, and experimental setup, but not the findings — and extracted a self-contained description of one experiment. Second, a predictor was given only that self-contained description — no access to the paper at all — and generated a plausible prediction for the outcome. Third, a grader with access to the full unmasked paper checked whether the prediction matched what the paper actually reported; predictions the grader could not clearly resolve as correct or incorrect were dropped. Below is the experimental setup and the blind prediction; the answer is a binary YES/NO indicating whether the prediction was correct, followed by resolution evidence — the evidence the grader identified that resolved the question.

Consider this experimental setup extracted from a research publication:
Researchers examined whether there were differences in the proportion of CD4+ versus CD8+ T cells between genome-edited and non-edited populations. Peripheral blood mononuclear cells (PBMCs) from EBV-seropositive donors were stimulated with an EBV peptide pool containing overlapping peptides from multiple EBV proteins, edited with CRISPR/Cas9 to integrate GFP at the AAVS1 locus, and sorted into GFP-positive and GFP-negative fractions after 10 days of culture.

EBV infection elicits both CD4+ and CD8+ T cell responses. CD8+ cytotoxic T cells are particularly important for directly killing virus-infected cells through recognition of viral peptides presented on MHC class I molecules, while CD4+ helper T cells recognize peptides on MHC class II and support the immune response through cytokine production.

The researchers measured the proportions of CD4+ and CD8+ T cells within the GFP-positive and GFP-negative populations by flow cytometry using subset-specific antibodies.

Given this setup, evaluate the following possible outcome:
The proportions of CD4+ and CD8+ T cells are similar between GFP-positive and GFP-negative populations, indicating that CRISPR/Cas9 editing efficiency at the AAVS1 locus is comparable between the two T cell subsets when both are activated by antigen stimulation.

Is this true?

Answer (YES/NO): NO